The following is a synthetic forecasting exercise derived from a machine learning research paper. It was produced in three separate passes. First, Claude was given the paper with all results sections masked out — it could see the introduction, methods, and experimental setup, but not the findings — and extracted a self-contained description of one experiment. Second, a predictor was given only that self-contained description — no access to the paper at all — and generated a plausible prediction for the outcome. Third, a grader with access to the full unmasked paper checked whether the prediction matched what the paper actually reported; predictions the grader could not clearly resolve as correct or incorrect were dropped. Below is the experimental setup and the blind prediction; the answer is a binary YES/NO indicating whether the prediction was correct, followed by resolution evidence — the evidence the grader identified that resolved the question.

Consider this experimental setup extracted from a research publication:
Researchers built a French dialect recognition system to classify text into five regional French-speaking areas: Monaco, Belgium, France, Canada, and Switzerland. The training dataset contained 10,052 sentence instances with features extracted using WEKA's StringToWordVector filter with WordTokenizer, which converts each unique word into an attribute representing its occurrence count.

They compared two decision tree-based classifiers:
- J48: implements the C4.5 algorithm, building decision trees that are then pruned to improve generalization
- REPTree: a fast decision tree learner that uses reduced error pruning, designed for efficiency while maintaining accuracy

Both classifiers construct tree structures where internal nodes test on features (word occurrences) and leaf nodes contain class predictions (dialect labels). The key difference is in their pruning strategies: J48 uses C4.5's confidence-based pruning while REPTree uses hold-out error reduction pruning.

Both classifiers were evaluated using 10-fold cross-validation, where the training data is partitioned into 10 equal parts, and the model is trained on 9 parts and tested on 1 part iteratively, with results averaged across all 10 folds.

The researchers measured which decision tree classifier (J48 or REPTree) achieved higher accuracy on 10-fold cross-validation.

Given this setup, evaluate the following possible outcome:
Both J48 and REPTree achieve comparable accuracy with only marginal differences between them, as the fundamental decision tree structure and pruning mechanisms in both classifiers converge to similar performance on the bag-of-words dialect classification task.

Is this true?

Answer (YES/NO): YES